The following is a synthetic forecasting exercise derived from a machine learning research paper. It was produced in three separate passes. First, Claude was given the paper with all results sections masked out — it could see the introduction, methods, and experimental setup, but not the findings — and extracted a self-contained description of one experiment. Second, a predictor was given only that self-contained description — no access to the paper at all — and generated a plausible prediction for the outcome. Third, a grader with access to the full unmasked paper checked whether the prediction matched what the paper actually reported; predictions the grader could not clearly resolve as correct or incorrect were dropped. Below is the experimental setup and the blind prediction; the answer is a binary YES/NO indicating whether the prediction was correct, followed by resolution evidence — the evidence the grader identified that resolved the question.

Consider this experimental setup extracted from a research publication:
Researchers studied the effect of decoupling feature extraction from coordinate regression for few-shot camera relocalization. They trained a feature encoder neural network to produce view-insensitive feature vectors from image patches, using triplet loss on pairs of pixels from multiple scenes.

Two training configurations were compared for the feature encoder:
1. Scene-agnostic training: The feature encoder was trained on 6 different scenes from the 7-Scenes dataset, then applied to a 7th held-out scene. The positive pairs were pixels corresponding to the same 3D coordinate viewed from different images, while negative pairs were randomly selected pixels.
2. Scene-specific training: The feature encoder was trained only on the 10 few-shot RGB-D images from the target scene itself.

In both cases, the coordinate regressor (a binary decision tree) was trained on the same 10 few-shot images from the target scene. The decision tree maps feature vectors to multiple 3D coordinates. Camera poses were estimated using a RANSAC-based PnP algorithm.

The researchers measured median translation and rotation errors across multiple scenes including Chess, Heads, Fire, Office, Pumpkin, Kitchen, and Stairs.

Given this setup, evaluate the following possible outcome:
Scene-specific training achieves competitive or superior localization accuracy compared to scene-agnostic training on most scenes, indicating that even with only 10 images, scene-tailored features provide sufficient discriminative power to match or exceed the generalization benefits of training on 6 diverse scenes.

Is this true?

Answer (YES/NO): NO